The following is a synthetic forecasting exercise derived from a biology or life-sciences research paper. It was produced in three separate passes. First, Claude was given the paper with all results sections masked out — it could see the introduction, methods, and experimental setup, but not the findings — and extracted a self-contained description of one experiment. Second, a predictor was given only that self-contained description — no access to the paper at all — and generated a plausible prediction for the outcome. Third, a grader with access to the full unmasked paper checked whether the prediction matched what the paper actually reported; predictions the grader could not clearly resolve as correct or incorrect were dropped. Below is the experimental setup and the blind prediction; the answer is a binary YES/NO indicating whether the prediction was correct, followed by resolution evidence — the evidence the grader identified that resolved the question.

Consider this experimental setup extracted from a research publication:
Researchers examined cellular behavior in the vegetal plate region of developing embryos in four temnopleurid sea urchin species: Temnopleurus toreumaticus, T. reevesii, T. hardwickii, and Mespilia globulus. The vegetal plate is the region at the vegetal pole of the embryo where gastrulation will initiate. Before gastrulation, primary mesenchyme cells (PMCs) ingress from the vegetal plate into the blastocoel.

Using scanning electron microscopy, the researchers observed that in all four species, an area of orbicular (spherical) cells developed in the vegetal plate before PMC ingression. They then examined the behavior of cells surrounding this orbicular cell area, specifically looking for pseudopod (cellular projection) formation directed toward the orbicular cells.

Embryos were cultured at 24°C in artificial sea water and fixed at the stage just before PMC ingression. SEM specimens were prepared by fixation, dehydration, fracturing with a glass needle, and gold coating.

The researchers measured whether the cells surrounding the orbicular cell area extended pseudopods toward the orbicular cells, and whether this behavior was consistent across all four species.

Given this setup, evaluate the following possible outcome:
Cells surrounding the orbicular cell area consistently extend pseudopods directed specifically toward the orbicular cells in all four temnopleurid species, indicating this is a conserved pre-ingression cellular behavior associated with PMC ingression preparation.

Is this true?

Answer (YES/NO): NO